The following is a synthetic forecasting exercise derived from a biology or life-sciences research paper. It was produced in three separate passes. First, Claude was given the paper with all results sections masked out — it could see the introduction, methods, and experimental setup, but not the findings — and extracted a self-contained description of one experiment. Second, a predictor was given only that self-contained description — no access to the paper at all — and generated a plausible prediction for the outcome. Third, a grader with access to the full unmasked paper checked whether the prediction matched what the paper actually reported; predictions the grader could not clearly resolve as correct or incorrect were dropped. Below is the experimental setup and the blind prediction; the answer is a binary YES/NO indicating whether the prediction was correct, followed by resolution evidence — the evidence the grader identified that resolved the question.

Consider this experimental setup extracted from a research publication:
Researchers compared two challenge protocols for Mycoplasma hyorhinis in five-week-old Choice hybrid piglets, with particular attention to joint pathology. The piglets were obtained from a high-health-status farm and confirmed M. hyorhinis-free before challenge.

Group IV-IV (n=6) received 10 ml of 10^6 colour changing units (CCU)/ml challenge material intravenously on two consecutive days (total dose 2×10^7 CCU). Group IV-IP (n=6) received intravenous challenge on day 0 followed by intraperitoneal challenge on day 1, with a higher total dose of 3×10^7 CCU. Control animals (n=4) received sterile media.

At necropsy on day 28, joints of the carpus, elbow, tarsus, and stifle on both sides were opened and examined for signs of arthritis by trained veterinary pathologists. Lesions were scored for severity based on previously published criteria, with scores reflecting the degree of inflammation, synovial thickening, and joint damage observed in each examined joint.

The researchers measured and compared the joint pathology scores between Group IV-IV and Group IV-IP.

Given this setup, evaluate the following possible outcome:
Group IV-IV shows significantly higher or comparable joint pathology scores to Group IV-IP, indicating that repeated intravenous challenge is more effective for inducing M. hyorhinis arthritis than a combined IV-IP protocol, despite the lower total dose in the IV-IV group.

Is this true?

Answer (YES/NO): NO